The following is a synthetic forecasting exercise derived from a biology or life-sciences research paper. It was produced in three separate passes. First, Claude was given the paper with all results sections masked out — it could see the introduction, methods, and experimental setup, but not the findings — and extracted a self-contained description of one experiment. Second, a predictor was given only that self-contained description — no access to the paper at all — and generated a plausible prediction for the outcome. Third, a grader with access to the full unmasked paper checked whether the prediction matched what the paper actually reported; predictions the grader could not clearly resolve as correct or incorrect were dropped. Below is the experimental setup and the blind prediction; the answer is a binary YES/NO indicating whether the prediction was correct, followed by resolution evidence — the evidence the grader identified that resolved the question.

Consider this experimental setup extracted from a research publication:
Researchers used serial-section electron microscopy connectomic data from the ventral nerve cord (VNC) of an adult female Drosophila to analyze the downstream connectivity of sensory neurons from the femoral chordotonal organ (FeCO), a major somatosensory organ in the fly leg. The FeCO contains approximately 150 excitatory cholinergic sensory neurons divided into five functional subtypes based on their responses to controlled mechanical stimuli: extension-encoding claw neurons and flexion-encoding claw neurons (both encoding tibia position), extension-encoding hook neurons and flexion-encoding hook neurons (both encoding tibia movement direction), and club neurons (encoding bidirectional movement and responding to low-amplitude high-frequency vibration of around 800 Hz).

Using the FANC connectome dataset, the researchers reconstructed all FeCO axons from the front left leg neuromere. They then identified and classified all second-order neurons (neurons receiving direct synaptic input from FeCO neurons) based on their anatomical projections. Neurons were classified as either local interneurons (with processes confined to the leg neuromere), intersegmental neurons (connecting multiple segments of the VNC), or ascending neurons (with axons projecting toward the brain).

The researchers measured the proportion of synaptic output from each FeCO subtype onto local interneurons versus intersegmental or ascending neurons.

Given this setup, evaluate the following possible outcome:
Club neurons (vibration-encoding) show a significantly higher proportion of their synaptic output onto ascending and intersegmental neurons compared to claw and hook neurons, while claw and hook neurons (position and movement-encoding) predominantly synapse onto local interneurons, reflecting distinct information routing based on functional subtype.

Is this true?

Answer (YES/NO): YES